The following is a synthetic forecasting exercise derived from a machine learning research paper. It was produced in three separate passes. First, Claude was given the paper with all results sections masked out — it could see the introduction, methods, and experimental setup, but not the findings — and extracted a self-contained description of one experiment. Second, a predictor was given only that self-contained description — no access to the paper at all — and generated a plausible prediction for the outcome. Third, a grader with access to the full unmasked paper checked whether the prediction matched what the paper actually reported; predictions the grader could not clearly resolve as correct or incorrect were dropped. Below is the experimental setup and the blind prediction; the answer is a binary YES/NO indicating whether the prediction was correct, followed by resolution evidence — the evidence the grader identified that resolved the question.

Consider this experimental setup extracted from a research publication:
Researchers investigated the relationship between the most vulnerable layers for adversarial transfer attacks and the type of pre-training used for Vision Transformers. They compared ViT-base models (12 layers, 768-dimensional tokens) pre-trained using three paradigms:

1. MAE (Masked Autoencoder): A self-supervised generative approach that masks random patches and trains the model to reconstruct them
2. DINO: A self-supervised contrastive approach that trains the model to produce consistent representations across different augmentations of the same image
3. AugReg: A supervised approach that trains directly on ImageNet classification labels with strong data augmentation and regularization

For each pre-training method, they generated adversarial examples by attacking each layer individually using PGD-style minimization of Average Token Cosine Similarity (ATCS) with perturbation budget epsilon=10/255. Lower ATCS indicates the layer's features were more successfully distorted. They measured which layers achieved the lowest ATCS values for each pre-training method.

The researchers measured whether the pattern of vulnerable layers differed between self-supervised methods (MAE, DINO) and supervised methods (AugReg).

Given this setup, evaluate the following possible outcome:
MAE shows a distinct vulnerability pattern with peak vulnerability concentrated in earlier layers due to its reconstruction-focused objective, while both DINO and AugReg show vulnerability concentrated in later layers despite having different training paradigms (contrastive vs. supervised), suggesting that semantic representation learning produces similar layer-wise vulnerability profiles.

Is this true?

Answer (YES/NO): NO